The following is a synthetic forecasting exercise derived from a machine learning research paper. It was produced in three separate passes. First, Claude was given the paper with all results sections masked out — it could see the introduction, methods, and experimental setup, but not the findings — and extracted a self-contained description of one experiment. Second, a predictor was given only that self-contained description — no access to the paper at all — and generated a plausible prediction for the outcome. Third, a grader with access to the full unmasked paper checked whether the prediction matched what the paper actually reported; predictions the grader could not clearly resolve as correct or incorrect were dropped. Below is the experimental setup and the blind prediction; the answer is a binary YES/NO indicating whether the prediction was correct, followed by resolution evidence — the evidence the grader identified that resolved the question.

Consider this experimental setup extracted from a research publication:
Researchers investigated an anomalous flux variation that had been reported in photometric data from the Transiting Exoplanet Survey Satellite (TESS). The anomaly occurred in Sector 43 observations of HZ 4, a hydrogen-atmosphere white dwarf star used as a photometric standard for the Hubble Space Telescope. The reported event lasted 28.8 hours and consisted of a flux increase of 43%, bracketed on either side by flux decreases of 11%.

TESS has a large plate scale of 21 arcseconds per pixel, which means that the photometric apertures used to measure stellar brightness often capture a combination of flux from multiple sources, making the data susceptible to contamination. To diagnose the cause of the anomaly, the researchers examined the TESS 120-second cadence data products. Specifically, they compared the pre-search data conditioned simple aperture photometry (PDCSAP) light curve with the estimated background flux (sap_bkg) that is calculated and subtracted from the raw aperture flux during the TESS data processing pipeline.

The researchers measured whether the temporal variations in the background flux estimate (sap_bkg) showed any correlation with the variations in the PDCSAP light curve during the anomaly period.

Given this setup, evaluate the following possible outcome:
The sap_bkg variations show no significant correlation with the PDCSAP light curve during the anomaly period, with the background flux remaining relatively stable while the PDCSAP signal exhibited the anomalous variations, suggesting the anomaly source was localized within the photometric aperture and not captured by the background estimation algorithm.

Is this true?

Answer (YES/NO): NO